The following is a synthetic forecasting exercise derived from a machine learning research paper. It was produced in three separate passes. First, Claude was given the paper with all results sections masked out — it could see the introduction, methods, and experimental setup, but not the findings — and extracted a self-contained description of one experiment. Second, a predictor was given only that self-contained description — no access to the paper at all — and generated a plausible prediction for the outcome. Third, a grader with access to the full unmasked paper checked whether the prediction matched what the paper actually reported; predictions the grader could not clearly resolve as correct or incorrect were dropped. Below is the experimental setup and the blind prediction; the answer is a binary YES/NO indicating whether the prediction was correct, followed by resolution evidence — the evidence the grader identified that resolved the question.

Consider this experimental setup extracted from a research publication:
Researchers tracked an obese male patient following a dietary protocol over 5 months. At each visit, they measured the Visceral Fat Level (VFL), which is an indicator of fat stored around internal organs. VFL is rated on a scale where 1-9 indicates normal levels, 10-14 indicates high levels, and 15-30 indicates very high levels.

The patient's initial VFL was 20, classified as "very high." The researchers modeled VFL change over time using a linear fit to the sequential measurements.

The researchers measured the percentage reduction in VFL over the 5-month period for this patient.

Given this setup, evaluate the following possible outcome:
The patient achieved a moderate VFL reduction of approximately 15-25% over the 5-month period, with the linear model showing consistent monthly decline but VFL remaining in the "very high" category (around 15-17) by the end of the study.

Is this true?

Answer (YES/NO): YES